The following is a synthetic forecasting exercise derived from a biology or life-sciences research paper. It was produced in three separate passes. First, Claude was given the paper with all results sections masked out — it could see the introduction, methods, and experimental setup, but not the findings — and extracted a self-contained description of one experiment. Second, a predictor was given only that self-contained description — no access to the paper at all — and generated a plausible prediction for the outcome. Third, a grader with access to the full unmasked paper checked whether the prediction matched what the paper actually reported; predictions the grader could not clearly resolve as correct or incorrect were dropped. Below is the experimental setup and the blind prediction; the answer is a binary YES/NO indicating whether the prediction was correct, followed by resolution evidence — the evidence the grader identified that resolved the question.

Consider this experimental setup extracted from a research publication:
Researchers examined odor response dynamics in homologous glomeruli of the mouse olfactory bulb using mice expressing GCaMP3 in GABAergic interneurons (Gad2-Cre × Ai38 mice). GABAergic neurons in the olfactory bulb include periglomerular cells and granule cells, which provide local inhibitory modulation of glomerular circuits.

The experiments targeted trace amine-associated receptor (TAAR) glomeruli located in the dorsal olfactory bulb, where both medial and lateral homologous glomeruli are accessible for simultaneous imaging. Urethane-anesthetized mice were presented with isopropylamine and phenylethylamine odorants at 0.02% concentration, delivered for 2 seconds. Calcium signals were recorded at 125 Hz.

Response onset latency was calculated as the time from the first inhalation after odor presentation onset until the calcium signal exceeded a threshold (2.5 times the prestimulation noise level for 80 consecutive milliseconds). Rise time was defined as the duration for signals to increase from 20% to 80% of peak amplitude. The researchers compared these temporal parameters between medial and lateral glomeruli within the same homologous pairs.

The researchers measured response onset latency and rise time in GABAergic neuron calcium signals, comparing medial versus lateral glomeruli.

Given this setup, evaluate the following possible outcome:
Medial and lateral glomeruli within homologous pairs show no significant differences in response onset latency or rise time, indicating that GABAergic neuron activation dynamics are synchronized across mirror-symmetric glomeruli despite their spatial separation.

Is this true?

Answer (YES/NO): YES